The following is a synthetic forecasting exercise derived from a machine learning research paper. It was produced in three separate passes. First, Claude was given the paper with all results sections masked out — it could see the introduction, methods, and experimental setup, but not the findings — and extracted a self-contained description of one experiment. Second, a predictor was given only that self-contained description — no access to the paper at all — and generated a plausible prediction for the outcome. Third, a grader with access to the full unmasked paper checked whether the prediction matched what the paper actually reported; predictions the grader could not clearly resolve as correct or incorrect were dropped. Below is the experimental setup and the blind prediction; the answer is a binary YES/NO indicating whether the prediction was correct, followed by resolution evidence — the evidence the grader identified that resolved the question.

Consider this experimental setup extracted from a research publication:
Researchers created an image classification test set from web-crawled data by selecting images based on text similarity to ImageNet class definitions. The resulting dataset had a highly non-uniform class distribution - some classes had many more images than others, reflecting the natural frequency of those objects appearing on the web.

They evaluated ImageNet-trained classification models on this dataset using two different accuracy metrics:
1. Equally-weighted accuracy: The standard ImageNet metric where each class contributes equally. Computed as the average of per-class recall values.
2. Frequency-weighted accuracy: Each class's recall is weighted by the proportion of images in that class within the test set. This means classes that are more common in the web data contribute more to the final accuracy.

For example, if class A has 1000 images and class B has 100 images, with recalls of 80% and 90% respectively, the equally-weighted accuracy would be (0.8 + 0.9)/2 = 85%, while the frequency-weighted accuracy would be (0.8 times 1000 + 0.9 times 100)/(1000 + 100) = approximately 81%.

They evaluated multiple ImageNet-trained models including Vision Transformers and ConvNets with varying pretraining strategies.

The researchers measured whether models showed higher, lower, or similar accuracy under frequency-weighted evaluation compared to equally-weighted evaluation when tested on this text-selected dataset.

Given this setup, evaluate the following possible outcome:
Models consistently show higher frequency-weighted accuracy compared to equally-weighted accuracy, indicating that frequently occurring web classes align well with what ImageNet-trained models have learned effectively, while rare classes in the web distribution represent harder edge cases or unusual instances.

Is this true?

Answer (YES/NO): NO